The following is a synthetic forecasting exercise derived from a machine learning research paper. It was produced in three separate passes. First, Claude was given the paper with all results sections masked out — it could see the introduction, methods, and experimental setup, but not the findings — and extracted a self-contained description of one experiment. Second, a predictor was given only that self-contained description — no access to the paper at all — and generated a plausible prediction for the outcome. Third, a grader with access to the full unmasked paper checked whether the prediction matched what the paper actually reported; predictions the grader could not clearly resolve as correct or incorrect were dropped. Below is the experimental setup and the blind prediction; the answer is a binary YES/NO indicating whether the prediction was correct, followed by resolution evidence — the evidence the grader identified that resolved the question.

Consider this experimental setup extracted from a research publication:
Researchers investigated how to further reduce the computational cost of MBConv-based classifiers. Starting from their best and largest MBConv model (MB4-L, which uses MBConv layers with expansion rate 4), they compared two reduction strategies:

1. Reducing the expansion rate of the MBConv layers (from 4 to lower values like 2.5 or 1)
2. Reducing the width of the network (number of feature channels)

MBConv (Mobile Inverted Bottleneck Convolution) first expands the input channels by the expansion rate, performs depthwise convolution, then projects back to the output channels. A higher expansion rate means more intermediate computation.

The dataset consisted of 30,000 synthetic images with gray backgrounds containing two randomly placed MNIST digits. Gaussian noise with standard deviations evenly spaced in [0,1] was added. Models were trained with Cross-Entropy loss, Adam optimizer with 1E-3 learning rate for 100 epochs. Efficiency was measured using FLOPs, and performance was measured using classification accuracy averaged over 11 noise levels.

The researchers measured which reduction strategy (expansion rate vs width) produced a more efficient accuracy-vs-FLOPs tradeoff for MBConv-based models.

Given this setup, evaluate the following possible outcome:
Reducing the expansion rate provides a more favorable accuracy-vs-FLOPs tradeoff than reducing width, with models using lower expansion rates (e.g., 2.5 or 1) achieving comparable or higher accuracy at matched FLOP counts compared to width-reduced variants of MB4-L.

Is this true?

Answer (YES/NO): NO